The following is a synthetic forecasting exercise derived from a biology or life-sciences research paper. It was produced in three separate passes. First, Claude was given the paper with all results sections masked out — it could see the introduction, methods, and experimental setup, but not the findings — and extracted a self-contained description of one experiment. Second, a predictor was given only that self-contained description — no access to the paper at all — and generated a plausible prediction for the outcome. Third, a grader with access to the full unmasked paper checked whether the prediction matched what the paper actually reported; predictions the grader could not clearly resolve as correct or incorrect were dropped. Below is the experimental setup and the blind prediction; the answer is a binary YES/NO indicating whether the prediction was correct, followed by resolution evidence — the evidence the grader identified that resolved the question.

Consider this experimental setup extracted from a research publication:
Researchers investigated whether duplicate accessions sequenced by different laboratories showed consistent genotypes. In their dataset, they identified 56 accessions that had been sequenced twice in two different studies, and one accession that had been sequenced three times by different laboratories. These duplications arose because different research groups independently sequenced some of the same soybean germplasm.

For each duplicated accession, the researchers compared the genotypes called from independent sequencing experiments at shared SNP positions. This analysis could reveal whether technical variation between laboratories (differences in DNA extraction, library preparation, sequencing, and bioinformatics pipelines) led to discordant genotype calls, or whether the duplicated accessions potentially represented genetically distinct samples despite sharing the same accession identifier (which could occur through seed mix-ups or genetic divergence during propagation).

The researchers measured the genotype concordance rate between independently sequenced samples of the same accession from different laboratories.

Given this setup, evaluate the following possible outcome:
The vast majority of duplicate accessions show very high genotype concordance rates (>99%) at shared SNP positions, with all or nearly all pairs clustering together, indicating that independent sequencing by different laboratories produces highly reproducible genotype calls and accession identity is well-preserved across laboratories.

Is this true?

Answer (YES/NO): YES